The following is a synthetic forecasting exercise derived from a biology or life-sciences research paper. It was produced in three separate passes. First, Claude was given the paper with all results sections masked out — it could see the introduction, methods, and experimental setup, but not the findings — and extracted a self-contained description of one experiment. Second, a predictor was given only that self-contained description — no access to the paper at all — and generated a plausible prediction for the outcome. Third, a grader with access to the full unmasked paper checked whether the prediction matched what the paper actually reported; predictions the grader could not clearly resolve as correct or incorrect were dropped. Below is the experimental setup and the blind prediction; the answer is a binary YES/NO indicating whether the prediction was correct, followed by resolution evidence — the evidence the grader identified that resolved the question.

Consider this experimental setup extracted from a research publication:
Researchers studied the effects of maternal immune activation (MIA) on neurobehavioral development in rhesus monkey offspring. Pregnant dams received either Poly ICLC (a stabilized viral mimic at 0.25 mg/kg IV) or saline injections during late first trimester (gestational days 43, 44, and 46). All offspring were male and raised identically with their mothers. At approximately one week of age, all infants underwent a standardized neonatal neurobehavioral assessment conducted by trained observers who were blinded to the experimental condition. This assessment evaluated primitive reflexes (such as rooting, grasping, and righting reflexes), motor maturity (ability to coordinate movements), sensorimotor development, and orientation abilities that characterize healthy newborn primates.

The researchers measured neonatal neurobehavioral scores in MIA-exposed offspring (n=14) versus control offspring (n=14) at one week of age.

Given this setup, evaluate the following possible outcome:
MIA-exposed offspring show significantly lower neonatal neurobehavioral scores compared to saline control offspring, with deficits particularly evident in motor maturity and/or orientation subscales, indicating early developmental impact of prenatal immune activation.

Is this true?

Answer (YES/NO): NO